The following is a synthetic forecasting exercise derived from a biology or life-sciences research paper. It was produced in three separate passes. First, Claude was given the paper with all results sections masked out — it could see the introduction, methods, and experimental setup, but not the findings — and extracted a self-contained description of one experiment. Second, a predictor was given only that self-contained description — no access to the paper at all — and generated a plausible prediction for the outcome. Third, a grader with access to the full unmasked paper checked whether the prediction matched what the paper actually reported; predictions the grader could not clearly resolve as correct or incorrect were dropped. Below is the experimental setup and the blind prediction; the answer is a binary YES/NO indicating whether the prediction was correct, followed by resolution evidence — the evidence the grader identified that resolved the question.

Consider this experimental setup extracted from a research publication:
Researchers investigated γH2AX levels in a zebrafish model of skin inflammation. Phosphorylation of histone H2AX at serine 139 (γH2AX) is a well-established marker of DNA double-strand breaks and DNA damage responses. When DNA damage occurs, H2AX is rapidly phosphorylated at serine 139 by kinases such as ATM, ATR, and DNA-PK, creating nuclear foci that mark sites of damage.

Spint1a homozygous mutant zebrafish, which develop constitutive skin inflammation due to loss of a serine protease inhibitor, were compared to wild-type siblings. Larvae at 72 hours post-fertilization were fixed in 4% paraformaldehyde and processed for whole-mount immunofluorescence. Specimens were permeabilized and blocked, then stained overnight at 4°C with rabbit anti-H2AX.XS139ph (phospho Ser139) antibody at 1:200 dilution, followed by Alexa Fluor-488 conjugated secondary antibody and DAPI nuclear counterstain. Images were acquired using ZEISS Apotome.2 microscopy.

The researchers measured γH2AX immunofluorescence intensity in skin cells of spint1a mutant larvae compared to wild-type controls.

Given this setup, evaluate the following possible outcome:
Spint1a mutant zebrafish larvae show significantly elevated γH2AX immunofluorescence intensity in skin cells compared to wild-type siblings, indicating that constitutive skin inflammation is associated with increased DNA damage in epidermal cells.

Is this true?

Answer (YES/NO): YES